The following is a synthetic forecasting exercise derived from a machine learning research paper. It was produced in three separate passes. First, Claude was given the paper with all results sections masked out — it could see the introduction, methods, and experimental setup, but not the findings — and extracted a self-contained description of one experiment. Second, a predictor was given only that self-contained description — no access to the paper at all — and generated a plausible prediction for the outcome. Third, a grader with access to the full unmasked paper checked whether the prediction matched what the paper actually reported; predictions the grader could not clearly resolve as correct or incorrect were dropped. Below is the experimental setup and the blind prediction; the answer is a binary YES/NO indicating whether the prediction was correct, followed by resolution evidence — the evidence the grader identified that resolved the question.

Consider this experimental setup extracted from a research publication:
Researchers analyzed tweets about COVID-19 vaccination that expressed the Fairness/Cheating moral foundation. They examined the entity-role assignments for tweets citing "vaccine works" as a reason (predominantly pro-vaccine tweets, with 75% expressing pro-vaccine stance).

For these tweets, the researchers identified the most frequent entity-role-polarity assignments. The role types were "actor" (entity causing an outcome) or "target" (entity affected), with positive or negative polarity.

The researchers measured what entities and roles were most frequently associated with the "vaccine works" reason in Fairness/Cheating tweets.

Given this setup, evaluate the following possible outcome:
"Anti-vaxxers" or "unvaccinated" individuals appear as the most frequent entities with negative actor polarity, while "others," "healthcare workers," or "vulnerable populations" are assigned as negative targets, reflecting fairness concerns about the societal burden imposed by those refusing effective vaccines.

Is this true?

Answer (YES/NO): NO